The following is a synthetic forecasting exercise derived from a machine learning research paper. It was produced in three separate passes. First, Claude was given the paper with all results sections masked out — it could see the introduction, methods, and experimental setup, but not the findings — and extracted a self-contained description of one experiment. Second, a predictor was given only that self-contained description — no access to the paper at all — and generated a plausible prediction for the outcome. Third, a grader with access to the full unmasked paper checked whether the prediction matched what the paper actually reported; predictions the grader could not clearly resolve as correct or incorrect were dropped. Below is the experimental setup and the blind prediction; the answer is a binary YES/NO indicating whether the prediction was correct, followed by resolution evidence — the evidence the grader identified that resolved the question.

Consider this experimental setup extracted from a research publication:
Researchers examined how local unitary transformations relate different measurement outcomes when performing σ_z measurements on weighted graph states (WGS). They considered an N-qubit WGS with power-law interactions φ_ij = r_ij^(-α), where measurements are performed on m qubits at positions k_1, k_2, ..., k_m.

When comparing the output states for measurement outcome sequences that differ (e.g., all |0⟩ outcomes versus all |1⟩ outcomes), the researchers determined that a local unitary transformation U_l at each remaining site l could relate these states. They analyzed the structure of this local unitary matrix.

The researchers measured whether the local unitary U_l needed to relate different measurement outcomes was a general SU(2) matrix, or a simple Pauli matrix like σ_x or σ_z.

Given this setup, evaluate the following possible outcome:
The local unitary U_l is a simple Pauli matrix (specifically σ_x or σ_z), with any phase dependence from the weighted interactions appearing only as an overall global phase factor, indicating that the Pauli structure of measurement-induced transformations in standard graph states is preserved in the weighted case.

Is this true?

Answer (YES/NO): NO